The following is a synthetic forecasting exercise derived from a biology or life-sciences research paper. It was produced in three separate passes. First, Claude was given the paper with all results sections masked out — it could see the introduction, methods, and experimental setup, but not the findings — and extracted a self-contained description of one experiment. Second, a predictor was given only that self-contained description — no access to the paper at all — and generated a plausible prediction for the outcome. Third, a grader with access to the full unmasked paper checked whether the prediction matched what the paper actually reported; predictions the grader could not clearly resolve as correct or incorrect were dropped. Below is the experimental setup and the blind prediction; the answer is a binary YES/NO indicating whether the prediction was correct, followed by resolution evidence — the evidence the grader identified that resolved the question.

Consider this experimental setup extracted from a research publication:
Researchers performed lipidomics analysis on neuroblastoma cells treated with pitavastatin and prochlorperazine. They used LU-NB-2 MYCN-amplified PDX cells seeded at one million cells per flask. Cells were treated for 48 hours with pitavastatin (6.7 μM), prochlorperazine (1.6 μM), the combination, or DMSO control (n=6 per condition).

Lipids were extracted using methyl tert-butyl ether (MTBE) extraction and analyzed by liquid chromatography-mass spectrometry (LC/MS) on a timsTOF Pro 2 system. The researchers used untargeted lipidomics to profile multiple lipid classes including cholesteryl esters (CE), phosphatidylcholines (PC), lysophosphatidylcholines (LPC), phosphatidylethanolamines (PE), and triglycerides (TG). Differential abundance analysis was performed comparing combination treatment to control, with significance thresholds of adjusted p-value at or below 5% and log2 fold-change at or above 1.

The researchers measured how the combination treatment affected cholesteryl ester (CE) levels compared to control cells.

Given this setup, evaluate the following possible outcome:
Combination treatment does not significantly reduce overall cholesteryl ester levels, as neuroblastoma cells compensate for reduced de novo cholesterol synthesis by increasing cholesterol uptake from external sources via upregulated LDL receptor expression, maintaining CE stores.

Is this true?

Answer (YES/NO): NO